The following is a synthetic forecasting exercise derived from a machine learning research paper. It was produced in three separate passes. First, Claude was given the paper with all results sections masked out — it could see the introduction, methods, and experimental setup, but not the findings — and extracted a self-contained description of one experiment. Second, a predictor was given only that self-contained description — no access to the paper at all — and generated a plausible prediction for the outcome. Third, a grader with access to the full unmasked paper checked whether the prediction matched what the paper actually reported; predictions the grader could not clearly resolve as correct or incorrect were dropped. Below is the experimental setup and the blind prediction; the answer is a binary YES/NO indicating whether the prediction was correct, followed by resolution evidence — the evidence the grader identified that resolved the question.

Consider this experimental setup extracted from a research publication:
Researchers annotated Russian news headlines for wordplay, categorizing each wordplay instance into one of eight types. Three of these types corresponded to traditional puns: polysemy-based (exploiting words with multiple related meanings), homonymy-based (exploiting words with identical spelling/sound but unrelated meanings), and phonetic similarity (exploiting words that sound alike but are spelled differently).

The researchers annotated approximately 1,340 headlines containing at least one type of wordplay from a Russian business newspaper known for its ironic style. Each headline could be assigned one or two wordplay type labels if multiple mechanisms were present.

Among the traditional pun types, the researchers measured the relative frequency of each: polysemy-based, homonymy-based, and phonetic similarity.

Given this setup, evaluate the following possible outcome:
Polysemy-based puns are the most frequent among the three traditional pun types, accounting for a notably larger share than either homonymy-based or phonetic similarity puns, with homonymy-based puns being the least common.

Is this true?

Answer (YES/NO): YES